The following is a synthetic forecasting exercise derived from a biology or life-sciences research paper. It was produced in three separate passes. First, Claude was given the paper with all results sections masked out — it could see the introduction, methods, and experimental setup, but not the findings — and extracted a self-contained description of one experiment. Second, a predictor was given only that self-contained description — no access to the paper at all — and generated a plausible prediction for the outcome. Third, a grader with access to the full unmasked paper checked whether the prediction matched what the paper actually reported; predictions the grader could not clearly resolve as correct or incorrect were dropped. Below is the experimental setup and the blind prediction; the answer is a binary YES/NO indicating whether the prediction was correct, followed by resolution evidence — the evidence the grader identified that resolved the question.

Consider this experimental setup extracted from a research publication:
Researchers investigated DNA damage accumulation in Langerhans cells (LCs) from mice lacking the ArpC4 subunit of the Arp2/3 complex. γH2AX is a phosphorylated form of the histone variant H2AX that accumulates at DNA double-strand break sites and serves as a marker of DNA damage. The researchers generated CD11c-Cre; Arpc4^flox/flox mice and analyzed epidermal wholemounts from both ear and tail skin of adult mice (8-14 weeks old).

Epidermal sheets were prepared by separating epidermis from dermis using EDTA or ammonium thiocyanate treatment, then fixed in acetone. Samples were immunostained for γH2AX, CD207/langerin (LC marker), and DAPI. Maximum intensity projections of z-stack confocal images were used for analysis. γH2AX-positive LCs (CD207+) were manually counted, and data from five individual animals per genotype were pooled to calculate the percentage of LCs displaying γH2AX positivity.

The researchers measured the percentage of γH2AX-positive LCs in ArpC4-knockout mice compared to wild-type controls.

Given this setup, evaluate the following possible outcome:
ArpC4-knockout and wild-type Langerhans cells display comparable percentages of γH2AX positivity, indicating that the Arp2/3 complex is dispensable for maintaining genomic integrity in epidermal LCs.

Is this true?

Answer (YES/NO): NO